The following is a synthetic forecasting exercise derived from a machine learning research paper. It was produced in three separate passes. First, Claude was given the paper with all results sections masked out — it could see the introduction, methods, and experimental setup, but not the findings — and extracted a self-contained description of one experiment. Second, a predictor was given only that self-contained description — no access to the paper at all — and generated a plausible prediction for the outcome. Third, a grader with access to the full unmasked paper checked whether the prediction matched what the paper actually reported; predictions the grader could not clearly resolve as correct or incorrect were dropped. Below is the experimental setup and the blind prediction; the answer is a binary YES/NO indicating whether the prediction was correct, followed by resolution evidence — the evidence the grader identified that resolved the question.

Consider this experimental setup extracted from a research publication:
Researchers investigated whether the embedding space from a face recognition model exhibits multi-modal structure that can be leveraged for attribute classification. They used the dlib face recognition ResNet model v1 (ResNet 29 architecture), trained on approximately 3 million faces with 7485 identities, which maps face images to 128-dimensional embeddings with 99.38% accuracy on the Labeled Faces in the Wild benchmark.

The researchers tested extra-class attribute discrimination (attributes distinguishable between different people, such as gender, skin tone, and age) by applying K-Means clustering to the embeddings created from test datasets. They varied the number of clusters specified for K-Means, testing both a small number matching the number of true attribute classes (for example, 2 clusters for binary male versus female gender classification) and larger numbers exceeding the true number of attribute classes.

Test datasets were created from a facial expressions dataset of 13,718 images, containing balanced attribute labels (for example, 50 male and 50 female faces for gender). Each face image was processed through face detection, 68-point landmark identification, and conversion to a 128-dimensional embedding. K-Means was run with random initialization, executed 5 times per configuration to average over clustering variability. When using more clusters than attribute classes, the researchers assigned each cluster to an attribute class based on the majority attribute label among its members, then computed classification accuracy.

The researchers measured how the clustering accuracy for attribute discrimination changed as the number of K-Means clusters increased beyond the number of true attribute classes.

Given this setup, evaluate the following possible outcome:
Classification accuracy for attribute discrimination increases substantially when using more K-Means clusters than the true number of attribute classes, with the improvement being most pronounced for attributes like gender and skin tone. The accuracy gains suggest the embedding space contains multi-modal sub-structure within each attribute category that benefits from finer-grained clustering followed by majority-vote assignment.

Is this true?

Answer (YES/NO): NO